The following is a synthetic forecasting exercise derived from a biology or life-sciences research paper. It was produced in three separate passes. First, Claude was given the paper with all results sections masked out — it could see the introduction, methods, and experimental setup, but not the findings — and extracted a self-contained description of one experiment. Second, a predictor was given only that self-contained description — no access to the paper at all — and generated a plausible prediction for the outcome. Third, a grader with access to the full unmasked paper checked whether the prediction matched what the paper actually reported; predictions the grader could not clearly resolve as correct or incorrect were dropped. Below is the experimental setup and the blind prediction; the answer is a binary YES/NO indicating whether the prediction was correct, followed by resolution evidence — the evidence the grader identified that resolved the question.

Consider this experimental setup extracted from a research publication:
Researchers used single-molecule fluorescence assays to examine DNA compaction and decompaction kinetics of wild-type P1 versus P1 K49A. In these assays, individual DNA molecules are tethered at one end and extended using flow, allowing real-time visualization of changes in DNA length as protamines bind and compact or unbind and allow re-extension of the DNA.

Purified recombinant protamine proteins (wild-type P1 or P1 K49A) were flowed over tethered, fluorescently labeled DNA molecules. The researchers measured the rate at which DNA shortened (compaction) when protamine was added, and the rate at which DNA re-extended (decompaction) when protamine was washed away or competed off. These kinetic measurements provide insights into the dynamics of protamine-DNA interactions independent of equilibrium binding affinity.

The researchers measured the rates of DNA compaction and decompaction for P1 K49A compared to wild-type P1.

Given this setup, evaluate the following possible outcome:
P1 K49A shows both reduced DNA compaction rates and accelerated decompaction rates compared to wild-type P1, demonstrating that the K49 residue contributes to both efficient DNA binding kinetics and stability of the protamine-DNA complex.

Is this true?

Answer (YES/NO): YES